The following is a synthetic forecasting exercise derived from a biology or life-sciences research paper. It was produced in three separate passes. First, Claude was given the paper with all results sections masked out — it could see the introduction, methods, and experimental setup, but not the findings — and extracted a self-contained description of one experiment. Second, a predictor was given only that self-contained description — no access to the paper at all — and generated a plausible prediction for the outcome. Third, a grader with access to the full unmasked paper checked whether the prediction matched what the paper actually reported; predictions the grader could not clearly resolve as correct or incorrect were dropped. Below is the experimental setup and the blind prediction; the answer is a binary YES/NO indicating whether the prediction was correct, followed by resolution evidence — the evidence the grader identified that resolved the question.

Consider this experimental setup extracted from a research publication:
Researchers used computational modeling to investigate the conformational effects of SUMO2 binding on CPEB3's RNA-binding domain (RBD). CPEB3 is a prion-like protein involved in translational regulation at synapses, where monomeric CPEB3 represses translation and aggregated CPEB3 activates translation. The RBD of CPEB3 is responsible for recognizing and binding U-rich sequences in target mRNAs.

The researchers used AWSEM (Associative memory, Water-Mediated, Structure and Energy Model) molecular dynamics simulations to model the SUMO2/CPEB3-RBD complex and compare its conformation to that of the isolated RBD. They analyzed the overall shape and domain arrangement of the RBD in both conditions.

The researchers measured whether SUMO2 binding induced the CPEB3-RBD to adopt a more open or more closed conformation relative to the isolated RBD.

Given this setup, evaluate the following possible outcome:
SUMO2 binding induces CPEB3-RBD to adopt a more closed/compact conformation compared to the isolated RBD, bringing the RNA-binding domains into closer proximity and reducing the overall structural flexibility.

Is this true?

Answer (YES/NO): YES